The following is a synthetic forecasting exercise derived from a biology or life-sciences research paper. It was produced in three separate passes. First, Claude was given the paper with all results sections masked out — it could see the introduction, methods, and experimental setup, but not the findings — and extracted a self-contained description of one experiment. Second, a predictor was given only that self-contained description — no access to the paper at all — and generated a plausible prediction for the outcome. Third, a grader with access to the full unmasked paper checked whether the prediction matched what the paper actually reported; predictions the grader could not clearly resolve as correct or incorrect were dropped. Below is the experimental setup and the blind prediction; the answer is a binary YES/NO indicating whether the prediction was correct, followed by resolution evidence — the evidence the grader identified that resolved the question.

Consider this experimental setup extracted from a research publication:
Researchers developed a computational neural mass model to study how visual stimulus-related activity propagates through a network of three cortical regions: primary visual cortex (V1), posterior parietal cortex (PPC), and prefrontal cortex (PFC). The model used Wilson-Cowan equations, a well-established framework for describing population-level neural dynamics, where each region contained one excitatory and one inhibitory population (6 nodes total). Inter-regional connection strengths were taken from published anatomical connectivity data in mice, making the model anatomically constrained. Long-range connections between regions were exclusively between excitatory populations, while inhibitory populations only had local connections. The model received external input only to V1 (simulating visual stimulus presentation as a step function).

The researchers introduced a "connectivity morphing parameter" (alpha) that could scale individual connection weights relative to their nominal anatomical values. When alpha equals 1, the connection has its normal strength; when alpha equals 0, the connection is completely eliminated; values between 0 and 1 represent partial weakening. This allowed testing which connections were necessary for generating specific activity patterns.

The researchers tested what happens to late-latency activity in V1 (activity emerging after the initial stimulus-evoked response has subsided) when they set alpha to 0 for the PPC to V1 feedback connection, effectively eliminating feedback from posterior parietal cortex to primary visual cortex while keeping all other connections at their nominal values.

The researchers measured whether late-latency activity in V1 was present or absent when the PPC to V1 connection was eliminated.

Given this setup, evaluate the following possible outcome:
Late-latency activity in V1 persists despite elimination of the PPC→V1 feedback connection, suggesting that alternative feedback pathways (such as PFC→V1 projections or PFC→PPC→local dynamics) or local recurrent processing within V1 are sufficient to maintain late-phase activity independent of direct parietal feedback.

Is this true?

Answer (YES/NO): NO